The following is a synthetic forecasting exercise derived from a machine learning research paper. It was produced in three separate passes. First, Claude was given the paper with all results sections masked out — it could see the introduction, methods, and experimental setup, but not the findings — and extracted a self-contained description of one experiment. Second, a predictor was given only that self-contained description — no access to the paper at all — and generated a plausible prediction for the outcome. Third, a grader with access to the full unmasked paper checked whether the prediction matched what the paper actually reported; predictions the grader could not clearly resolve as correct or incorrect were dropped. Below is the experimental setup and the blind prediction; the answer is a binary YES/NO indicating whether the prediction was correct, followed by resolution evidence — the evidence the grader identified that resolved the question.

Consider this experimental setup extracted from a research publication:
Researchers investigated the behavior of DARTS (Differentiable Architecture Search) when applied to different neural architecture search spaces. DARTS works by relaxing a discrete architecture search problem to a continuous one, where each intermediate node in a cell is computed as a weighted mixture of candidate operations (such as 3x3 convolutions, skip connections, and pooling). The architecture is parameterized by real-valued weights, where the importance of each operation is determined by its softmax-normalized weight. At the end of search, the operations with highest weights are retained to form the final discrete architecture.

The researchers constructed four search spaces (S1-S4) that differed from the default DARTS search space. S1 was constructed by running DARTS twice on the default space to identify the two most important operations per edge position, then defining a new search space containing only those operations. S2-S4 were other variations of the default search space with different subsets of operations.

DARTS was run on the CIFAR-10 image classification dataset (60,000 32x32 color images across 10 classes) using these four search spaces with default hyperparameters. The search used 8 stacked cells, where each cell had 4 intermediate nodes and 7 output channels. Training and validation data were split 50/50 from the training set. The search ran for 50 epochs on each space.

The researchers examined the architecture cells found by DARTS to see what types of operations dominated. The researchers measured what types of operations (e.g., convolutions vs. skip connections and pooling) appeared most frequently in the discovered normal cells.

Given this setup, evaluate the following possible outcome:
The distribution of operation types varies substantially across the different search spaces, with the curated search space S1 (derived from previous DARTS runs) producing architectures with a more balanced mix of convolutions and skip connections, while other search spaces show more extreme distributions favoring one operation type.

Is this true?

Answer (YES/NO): NO